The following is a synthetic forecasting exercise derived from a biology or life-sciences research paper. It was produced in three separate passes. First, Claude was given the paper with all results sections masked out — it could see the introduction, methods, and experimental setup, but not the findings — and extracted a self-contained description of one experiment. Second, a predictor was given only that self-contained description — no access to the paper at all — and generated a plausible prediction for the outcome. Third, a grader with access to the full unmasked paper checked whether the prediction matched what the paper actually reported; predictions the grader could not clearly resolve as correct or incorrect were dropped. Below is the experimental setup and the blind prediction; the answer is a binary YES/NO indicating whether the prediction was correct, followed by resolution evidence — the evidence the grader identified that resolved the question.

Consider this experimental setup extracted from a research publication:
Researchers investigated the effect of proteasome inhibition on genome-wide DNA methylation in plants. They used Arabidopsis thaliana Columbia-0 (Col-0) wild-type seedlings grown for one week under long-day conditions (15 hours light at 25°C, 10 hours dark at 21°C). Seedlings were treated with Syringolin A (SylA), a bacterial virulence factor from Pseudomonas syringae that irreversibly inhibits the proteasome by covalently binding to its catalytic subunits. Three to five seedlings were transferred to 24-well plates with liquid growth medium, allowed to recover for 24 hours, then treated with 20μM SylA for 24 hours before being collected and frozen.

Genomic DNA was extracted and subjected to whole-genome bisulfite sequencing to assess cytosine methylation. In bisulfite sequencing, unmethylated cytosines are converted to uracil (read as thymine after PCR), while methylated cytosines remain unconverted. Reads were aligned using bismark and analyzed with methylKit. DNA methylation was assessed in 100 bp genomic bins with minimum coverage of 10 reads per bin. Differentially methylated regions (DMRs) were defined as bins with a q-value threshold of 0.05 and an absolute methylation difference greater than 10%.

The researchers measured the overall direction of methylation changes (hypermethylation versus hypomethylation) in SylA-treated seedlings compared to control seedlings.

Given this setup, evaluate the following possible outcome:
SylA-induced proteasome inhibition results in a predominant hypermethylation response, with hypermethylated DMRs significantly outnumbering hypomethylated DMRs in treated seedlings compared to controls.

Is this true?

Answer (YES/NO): YES